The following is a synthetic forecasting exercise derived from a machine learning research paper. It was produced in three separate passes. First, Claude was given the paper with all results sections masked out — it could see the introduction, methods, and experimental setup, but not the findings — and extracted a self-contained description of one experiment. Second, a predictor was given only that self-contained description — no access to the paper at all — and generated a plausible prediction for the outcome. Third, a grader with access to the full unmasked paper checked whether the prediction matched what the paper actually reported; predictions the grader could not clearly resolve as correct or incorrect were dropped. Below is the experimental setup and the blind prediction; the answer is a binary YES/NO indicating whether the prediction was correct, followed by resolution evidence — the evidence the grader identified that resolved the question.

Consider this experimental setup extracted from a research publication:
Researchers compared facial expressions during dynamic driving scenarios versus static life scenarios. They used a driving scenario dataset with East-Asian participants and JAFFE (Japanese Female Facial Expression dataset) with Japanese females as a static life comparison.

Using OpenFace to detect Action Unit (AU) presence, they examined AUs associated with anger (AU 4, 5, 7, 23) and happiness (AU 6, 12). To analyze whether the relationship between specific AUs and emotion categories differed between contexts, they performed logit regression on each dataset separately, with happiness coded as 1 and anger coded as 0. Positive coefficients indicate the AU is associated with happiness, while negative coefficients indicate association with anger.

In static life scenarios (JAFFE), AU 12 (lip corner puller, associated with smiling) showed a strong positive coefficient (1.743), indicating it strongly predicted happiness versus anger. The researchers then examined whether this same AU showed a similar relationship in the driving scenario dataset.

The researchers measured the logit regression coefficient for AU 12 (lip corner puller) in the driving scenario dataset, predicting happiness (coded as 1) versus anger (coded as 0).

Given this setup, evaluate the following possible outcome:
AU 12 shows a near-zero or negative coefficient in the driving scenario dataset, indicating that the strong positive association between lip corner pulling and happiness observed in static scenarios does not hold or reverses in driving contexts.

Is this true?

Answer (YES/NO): YES